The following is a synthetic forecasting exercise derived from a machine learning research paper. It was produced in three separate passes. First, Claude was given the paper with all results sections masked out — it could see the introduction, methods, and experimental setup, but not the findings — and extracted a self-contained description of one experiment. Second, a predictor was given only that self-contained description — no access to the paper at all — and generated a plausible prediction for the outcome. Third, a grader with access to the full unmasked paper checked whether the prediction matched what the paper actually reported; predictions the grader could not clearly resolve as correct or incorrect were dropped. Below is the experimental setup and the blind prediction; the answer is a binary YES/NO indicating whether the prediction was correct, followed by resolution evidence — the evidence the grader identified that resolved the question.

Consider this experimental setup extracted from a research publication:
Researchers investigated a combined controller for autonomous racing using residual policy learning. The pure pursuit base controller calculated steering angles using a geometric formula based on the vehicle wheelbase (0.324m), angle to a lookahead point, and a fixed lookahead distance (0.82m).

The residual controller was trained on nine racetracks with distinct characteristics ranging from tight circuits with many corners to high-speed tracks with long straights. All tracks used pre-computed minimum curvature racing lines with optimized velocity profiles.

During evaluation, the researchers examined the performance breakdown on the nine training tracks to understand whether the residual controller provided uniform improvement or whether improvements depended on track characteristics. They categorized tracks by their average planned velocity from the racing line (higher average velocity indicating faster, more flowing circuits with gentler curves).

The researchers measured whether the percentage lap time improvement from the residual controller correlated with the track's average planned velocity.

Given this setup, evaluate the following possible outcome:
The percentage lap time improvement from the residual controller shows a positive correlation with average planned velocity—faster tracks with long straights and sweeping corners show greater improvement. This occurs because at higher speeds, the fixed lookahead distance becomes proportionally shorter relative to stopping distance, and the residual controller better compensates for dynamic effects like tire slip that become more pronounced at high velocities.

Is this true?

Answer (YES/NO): NO